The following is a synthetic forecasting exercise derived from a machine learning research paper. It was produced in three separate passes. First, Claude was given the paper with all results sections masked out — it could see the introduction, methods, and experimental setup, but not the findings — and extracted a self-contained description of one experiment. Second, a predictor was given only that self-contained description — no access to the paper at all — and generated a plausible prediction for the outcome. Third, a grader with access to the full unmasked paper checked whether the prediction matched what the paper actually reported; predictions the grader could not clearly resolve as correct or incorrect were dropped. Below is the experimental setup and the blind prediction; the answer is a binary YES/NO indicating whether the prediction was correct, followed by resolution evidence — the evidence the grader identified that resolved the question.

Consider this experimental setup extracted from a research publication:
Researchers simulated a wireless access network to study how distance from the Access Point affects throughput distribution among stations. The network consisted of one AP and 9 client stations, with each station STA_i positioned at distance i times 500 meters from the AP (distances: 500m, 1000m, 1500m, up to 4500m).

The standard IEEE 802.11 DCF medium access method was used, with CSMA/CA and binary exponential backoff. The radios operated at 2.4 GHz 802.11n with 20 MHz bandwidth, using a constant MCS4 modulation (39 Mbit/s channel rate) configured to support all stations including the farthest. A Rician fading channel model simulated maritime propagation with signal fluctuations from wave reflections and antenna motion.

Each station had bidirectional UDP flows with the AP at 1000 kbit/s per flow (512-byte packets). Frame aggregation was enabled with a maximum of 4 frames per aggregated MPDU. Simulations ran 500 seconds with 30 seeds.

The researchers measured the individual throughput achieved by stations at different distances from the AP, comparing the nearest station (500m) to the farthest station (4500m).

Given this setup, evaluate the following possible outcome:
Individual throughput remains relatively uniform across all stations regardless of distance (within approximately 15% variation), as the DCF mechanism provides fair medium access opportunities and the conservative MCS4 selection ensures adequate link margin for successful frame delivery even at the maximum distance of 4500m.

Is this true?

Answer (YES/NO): NO